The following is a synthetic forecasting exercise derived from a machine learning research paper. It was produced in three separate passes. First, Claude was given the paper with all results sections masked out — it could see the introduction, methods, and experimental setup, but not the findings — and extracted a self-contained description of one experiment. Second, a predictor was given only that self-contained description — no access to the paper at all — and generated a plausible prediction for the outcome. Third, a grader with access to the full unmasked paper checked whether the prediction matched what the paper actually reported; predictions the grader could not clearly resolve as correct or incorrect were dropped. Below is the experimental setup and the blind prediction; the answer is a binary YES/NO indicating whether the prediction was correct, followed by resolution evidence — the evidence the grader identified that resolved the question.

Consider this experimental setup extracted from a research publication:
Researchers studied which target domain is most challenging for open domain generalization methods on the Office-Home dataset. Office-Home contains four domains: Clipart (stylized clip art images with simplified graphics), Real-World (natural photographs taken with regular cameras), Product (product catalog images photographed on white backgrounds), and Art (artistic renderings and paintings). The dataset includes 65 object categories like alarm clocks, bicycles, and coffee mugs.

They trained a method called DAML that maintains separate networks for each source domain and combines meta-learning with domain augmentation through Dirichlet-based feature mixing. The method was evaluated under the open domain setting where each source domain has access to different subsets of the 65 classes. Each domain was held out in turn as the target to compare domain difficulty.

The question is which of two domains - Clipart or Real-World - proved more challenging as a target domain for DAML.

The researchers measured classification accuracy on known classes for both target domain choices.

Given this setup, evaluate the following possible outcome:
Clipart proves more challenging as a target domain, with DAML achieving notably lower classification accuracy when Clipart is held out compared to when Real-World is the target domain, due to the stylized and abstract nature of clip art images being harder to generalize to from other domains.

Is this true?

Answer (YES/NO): YES